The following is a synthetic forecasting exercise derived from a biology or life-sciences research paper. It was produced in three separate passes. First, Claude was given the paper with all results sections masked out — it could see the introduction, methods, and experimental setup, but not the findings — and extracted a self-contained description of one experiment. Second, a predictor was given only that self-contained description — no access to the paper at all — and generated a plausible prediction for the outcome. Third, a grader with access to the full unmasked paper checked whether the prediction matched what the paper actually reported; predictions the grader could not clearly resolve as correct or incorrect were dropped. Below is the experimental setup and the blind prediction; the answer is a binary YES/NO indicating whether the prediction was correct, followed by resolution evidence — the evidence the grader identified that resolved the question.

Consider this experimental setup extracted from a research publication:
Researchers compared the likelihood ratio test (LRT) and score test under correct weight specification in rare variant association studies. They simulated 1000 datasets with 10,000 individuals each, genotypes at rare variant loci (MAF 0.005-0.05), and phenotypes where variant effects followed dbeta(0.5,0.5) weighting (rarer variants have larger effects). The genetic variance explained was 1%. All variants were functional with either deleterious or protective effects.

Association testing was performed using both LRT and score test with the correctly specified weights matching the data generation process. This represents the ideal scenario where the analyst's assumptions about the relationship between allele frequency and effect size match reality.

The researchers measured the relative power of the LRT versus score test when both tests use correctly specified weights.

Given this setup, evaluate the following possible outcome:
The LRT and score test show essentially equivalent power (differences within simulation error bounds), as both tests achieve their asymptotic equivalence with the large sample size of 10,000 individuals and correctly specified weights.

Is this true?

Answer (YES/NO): YES